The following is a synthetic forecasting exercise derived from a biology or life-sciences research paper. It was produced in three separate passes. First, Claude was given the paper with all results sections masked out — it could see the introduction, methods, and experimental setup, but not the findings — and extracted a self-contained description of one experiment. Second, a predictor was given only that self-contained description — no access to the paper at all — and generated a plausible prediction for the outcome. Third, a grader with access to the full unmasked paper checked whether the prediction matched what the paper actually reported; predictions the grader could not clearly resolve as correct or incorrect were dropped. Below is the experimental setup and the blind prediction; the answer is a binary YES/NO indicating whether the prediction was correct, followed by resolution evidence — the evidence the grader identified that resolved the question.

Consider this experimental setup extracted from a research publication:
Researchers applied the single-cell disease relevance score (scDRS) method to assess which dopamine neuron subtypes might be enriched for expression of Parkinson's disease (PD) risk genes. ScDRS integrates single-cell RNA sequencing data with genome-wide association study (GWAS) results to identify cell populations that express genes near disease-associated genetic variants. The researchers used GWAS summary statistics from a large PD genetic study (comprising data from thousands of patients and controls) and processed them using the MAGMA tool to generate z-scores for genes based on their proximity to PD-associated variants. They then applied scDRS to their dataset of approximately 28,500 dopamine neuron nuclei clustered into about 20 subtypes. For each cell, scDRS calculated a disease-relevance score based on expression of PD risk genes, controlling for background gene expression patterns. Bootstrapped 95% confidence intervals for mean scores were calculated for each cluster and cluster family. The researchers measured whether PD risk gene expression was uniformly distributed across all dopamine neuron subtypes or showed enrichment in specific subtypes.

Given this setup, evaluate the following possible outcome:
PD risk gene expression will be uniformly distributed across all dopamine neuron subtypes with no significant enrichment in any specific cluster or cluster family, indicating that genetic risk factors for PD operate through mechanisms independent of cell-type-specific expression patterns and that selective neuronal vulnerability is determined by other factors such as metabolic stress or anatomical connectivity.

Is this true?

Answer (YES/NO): NO